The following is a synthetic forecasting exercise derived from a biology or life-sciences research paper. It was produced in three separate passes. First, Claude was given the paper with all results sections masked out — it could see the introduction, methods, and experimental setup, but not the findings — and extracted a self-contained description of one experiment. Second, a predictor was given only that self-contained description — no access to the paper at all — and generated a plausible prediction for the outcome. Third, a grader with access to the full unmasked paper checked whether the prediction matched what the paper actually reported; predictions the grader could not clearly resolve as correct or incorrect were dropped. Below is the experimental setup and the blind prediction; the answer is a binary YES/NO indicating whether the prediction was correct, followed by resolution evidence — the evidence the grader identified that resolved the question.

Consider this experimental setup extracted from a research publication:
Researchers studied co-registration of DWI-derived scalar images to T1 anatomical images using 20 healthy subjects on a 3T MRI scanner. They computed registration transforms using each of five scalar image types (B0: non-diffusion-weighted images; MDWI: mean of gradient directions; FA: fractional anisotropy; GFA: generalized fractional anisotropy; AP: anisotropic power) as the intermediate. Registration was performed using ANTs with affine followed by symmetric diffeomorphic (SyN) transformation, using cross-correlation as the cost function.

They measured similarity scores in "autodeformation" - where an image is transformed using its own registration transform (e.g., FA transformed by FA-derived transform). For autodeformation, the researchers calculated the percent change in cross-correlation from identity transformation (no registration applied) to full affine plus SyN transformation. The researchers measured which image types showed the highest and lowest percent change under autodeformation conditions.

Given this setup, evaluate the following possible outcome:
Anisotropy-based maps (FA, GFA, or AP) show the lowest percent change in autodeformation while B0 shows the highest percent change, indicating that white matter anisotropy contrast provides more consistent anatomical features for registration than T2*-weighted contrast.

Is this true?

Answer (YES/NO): NO